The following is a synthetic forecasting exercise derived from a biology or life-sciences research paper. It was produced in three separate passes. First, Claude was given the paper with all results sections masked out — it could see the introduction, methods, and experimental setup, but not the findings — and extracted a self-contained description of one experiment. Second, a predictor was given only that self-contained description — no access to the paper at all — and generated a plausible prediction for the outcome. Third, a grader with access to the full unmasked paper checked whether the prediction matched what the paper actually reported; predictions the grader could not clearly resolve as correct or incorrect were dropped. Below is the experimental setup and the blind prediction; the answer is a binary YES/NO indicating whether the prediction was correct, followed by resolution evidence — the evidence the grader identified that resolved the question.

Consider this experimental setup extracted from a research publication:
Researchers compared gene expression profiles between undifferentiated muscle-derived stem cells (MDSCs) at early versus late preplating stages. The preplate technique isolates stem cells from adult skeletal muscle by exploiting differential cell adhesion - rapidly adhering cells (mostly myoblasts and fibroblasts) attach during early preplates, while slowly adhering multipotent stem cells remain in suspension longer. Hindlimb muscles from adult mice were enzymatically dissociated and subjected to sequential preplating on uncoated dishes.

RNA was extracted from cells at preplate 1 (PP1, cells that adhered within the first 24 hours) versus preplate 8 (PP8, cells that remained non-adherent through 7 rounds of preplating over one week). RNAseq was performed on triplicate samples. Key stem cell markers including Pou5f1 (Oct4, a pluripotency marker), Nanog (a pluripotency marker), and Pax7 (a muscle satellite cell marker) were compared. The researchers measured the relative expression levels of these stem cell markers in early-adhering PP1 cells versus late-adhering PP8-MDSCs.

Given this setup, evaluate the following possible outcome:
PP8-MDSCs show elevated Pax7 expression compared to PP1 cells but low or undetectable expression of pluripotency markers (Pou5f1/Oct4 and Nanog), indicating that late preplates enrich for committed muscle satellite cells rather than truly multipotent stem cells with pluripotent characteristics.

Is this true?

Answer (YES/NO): NO